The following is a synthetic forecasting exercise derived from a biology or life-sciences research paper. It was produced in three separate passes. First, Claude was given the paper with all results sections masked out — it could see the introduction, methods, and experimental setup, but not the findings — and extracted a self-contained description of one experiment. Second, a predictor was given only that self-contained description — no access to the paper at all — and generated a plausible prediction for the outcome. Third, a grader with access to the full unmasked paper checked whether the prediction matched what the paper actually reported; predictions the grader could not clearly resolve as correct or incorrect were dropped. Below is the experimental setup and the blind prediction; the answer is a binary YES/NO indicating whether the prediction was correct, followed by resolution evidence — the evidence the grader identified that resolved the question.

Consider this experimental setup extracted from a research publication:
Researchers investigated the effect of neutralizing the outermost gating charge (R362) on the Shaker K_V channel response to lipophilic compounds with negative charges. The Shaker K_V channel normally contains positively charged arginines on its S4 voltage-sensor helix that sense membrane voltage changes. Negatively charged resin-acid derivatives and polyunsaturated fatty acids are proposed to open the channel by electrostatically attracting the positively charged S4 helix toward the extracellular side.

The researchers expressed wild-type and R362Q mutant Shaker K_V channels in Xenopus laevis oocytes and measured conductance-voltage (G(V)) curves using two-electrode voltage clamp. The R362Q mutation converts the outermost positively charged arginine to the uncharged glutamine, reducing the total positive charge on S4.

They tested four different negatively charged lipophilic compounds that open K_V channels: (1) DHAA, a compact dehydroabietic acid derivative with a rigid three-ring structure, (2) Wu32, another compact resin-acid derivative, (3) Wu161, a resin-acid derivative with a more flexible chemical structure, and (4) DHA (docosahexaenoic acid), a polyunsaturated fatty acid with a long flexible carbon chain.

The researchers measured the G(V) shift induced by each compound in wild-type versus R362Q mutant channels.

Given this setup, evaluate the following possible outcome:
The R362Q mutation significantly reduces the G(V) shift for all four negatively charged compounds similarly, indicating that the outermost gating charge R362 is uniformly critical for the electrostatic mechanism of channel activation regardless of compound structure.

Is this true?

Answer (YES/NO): NO